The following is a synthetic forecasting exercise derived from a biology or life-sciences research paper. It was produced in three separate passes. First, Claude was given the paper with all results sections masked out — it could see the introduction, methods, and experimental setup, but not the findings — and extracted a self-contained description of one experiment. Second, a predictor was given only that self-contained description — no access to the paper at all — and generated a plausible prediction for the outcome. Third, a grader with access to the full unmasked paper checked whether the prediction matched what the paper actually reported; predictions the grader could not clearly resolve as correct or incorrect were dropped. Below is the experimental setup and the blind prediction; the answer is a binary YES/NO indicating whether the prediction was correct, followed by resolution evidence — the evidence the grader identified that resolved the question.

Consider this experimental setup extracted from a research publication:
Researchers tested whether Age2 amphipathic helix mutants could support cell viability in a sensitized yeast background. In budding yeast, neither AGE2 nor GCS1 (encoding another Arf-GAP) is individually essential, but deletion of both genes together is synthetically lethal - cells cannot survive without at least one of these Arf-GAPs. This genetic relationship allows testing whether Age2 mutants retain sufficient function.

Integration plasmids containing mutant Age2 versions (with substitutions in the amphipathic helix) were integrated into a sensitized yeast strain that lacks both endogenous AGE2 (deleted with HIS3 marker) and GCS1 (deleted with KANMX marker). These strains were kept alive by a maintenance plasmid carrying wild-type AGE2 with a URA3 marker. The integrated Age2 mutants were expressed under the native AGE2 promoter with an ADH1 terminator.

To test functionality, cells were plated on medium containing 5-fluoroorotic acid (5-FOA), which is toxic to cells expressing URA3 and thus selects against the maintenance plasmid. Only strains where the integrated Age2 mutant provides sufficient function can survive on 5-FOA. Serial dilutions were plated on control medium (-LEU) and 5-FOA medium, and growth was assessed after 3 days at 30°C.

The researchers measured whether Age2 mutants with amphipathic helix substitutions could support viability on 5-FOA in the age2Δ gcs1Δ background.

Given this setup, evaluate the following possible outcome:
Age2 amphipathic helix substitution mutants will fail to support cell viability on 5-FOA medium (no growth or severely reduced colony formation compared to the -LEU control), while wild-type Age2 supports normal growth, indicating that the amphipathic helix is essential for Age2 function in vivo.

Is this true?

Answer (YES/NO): YES